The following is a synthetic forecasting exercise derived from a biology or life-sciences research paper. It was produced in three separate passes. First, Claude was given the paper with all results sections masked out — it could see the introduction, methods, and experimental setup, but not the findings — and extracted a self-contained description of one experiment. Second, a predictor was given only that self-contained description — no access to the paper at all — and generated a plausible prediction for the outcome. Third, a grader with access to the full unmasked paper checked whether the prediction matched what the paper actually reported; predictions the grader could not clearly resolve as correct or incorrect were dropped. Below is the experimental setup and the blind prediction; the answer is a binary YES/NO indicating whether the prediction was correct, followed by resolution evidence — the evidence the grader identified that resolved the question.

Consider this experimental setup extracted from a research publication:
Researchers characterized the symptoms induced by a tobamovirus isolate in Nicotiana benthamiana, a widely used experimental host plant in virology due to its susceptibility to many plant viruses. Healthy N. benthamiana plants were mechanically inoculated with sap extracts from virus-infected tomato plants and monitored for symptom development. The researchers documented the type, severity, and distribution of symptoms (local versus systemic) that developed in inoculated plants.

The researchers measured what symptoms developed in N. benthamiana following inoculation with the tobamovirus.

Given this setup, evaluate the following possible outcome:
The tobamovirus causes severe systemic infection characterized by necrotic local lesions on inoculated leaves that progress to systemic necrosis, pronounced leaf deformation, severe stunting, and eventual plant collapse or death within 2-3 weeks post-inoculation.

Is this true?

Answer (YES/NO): NO